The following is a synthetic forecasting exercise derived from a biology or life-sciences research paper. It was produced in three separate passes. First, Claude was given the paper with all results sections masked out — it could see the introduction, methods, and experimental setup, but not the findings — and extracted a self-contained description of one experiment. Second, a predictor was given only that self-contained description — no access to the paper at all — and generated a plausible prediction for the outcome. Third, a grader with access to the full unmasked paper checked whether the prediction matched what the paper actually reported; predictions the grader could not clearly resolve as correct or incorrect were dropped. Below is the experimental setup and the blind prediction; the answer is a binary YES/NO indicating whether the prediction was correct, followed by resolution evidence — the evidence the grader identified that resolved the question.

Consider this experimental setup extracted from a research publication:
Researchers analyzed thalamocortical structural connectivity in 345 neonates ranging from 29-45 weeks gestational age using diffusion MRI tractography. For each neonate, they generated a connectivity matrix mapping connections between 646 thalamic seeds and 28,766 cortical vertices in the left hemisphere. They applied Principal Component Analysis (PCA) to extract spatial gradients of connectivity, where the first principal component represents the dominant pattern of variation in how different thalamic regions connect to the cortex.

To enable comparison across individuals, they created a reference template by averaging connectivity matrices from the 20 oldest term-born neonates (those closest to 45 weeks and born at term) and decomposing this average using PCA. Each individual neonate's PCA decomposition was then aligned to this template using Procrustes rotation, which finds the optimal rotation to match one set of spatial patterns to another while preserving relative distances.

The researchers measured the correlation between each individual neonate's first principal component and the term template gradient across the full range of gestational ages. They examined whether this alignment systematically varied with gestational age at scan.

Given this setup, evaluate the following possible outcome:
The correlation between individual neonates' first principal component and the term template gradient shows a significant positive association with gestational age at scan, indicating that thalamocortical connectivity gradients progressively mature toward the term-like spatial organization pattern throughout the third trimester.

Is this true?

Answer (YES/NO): YES